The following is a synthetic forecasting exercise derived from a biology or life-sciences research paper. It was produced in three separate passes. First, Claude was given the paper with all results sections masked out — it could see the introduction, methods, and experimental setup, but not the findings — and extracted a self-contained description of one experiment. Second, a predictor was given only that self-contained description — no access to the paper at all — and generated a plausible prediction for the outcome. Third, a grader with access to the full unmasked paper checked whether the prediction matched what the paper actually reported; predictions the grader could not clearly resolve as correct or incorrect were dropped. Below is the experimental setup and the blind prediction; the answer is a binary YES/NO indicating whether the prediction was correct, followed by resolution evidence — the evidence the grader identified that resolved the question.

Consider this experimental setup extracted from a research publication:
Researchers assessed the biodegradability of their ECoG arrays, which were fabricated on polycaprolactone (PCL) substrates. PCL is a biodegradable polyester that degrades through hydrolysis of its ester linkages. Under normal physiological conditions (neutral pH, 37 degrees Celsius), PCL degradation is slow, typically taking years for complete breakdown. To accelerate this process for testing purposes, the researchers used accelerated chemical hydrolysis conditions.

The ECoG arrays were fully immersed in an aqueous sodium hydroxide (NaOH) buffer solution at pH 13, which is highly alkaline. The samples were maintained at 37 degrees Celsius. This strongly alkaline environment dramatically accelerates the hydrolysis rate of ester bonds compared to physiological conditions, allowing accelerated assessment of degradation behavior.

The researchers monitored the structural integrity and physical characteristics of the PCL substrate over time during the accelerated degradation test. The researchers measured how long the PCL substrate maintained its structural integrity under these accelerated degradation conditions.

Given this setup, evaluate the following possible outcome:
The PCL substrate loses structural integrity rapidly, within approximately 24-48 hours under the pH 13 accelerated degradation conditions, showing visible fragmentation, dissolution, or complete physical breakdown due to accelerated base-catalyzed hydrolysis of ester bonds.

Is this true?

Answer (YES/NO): NO